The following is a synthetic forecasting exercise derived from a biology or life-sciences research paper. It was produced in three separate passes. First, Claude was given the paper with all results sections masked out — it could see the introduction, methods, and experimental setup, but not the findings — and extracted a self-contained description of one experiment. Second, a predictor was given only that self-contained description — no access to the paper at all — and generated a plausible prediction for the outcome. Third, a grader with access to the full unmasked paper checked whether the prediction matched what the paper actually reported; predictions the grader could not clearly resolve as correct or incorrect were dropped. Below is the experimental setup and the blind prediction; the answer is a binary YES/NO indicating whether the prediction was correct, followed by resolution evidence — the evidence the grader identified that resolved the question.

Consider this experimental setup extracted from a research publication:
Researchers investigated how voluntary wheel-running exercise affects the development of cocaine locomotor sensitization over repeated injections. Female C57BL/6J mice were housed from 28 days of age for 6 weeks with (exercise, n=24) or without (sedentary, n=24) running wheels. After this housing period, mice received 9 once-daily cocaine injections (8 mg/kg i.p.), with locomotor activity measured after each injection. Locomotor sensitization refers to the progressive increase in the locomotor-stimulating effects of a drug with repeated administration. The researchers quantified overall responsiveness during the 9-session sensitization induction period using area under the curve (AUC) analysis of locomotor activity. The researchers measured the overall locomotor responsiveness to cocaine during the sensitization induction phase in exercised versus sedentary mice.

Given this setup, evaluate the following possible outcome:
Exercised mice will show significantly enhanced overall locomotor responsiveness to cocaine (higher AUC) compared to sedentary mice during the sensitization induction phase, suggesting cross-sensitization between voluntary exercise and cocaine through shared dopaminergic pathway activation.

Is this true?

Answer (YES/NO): NO